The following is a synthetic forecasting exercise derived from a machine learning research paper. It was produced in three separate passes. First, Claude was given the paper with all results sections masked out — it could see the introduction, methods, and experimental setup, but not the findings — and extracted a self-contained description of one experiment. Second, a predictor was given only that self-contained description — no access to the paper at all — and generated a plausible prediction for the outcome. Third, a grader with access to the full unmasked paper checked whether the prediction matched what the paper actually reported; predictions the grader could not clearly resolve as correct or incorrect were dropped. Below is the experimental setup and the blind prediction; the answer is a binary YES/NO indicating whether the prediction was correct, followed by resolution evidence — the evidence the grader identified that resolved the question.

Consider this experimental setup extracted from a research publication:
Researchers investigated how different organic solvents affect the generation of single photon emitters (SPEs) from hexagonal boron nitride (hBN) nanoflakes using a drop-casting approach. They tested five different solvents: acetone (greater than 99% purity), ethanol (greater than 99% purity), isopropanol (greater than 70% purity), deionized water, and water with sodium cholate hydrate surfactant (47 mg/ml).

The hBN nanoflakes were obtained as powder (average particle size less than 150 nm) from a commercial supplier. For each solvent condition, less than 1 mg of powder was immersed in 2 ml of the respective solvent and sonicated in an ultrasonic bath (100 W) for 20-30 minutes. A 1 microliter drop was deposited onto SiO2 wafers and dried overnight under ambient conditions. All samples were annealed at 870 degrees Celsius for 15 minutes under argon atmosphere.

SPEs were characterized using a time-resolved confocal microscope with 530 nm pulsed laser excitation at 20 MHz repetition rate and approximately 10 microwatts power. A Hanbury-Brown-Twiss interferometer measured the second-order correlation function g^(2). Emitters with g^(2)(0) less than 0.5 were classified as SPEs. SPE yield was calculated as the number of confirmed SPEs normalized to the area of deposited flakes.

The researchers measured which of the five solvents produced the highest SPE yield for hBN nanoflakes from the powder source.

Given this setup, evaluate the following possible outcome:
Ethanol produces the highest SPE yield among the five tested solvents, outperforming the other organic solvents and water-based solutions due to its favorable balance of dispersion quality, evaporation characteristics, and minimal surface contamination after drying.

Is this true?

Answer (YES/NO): NO